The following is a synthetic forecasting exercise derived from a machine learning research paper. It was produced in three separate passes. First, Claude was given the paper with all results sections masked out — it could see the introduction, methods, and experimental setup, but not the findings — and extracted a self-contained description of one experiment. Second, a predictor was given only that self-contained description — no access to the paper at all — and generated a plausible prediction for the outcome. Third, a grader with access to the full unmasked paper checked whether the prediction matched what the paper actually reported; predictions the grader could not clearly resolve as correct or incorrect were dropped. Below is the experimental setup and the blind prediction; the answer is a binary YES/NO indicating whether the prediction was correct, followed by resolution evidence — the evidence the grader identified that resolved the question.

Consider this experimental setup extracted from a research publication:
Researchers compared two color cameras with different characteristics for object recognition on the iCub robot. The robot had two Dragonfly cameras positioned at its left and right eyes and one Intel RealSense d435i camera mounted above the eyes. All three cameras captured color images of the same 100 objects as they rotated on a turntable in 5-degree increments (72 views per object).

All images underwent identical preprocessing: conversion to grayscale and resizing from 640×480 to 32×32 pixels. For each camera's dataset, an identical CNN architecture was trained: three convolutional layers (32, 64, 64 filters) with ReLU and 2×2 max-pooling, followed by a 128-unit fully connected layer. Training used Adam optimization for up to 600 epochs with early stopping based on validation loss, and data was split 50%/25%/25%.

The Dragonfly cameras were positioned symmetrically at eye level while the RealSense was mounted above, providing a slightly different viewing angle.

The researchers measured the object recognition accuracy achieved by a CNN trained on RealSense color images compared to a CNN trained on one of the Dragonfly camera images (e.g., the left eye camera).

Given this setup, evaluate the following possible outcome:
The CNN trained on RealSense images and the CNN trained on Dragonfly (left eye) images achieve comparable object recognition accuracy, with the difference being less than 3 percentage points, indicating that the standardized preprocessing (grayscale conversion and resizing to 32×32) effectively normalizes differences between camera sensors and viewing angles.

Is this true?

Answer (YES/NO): YES